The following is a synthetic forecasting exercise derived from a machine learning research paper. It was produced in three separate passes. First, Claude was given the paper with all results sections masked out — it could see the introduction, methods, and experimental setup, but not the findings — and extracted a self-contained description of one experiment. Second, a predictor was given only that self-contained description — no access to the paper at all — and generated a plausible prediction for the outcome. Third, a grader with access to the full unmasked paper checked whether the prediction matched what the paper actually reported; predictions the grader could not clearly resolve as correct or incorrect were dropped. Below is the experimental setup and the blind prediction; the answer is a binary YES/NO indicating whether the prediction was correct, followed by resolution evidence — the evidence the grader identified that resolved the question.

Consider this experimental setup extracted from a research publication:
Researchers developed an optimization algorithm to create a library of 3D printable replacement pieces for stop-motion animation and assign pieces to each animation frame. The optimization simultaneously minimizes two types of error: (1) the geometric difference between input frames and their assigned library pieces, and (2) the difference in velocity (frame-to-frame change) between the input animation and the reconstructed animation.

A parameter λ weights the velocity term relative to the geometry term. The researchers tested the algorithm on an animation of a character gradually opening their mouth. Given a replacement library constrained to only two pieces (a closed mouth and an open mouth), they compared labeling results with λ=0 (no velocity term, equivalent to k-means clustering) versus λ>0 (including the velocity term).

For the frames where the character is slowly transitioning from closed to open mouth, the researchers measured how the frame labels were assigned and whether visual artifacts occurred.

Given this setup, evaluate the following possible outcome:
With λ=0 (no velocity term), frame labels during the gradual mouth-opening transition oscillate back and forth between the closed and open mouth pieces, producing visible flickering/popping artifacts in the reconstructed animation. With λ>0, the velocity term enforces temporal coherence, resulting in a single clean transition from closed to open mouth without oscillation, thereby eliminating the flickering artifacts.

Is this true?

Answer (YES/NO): NO